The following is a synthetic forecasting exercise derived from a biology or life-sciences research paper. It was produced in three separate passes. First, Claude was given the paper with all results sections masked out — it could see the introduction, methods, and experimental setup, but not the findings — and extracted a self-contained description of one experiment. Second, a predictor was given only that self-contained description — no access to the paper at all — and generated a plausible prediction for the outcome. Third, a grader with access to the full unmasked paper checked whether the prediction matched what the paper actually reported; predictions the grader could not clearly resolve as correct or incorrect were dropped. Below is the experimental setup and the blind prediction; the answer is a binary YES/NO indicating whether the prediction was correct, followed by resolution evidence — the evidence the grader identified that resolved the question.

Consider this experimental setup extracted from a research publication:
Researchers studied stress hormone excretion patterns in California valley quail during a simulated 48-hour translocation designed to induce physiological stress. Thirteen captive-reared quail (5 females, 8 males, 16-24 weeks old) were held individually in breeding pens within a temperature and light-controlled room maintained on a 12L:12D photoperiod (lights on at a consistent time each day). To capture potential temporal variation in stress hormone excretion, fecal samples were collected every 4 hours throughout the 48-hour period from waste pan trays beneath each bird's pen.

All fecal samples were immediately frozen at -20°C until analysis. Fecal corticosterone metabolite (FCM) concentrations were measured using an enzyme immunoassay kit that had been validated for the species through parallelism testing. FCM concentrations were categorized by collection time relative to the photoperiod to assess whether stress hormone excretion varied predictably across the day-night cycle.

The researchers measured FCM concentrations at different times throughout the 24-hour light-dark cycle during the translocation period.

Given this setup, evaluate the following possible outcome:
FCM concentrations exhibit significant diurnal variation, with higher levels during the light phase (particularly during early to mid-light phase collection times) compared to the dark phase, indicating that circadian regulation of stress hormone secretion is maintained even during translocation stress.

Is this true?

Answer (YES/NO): YES